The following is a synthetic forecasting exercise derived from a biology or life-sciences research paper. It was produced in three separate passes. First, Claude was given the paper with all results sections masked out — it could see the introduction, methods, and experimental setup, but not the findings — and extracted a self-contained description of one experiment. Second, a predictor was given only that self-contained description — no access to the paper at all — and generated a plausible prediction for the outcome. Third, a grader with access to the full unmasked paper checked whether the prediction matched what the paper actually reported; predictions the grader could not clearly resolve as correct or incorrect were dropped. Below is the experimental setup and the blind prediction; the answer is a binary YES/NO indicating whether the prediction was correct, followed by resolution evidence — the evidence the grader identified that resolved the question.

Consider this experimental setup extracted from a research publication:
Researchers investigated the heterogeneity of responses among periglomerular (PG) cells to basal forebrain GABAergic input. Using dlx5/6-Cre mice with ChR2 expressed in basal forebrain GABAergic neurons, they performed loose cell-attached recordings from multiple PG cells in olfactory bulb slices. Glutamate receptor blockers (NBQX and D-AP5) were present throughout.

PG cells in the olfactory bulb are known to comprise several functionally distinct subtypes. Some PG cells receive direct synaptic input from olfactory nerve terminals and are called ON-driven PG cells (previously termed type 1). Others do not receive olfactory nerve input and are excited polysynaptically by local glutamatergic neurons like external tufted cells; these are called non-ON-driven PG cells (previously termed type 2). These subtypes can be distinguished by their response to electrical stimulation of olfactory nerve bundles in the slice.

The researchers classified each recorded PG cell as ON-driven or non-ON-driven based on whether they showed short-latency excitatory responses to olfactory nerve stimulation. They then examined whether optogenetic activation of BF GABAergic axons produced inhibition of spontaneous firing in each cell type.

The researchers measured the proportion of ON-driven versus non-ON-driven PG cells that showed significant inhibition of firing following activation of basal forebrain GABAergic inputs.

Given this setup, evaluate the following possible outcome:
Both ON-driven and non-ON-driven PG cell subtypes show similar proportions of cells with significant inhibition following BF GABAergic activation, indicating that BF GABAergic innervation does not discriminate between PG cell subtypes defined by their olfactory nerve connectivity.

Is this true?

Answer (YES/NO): NO